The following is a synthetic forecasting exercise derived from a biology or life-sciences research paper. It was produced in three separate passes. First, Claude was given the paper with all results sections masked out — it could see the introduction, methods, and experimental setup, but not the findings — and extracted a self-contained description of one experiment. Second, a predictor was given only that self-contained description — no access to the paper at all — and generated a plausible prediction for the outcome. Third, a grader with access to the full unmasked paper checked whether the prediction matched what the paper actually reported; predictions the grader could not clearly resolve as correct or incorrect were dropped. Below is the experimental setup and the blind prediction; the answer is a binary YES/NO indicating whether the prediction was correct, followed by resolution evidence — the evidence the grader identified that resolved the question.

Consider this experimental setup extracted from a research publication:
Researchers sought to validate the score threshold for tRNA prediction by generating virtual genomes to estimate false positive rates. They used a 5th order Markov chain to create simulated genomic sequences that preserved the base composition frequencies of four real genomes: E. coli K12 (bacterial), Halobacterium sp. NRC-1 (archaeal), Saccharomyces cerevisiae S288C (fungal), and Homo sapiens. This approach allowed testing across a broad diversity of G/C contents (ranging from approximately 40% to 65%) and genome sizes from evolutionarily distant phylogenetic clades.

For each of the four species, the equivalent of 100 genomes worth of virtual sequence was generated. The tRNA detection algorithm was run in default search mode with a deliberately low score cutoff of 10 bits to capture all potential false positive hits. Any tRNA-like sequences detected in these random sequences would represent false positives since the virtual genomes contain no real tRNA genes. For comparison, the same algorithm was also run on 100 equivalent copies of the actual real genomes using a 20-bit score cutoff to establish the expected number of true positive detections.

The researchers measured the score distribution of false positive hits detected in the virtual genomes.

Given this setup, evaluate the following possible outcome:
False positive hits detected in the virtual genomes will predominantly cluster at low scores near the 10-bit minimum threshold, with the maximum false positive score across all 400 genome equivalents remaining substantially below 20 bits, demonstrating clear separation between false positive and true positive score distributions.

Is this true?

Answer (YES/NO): NO